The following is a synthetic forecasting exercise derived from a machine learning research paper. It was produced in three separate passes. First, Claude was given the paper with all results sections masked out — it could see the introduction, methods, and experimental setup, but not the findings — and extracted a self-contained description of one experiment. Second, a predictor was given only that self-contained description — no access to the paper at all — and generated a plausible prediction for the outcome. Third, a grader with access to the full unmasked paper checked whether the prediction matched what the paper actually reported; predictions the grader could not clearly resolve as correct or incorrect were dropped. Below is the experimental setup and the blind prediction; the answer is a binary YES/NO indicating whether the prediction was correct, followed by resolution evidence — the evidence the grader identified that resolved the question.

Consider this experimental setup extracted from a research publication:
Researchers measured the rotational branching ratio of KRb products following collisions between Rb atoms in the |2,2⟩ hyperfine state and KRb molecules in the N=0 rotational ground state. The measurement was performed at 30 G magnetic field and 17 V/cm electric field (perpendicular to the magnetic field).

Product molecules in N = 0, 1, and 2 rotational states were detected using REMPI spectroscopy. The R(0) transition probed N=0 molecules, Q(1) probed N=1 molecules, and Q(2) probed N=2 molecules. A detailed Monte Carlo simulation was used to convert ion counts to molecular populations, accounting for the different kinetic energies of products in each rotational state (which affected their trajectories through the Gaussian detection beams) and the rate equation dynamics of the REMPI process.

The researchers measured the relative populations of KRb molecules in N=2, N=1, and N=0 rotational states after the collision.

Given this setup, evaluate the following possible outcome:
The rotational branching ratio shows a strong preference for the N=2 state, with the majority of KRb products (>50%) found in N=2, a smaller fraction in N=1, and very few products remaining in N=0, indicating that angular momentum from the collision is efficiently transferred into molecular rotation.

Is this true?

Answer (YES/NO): YES